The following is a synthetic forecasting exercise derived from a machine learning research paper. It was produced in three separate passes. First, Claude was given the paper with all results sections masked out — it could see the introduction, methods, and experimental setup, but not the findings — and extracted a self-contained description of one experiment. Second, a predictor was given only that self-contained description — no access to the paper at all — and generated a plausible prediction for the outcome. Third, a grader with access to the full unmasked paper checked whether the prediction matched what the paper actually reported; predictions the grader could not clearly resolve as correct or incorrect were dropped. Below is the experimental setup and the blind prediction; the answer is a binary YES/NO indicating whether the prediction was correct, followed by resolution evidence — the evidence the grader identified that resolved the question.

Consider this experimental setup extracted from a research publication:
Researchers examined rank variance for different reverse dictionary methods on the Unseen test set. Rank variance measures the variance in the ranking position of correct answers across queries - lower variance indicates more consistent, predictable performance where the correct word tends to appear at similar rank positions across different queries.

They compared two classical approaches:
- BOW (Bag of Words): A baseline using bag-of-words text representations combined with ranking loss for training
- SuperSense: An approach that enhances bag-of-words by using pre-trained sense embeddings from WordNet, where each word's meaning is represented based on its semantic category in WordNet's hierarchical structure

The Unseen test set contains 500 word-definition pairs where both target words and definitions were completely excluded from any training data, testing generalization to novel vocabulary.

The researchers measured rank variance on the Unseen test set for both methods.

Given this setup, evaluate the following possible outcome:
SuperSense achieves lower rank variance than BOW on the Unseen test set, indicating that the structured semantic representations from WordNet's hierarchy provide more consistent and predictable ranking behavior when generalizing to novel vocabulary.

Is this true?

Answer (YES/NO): NO